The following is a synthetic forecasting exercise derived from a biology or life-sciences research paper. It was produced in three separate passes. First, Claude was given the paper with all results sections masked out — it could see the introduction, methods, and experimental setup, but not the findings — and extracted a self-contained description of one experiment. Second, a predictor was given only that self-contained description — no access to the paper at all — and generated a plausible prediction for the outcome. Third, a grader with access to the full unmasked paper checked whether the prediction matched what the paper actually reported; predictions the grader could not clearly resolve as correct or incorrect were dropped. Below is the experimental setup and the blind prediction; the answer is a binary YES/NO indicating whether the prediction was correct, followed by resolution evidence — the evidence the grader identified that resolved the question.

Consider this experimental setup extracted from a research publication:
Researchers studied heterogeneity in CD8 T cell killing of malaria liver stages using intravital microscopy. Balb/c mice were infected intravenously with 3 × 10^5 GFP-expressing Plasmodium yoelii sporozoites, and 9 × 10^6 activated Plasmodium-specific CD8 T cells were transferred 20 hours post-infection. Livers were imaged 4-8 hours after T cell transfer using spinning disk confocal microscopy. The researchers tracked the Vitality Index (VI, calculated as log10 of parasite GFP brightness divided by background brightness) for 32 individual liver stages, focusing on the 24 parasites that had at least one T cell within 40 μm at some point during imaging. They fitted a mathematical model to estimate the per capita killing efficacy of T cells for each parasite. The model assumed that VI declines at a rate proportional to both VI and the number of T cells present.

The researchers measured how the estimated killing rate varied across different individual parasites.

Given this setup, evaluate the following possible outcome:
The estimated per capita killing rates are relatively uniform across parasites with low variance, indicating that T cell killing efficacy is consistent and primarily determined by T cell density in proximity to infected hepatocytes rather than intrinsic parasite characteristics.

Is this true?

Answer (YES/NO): NO